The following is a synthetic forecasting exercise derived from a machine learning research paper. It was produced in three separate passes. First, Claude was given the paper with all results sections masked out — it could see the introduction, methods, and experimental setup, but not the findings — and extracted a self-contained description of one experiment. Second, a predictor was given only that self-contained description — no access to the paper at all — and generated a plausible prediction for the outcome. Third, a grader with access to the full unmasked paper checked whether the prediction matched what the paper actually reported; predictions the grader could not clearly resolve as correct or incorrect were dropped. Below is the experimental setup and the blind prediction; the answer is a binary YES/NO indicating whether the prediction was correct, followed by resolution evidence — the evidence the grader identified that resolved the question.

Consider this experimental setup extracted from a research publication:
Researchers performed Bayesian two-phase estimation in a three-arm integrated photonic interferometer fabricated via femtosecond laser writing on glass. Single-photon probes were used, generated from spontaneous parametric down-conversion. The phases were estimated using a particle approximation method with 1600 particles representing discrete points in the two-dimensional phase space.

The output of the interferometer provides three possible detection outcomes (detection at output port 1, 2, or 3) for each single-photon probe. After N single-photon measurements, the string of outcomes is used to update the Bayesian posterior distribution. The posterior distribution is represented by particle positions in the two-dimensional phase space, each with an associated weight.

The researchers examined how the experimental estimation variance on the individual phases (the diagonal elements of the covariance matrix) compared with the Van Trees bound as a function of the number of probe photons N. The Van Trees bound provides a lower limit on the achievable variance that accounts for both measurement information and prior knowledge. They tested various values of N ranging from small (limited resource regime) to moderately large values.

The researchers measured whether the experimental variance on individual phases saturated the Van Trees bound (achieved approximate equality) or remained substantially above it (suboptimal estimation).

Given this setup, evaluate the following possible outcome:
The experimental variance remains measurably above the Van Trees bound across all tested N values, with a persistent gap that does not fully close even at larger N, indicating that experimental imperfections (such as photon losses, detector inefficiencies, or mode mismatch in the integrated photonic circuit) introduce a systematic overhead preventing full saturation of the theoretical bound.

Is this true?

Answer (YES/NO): NO